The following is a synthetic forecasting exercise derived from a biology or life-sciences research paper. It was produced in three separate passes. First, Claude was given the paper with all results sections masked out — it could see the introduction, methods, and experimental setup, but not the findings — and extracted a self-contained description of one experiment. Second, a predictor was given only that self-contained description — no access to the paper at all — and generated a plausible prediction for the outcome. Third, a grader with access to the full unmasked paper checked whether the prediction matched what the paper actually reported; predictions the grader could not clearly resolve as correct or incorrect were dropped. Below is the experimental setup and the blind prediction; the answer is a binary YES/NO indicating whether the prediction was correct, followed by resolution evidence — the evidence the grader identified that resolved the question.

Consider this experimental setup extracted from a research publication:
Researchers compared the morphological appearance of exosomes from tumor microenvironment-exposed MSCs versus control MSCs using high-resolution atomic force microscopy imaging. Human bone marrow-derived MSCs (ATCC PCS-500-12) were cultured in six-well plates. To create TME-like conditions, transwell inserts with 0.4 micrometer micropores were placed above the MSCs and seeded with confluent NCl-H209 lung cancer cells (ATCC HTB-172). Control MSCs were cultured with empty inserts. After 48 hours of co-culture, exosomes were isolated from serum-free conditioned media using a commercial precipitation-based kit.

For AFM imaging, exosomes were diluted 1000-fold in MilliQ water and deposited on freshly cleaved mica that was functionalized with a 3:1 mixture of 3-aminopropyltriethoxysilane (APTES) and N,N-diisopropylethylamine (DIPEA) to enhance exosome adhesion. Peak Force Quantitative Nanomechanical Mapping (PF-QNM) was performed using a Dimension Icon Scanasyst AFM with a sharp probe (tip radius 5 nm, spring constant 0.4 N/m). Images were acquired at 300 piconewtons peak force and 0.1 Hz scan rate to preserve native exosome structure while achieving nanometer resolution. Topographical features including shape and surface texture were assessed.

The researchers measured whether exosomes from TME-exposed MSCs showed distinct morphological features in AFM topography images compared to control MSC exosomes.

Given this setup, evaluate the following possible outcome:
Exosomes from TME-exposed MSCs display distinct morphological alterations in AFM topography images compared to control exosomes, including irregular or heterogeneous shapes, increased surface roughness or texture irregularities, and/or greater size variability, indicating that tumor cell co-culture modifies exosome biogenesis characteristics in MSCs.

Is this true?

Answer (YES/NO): YES